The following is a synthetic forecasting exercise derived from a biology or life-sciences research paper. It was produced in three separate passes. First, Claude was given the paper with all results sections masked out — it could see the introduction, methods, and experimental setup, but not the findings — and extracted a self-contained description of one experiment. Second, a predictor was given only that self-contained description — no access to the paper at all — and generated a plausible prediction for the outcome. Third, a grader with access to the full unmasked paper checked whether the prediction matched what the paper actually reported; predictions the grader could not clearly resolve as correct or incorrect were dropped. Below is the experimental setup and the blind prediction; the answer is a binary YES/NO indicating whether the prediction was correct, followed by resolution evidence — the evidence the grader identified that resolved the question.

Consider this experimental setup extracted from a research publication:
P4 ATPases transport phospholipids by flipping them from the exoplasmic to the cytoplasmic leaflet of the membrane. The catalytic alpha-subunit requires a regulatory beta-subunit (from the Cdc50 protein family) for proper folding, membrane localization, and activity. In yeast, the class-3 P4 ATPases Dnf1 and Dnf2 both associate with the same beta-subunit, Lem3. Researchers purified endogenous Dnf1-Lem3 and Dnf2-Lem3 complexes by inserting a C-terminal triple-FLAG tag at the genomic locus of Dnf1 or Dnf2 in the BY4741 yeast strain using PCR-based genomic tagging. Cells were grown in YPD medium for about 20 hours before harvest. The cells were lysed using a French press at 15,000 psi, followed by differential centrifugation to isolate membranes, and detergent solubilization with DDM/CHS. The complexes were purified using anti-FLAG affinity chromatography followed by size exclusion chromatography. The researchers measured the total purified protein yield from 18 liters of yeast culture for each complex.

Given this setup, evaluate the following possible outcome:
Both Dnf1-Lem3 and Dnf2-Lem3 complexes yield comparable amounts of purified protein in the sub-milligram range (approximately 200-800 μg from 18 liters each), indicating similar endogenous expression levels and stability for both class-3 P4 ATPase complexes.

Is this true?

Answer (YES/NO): NO